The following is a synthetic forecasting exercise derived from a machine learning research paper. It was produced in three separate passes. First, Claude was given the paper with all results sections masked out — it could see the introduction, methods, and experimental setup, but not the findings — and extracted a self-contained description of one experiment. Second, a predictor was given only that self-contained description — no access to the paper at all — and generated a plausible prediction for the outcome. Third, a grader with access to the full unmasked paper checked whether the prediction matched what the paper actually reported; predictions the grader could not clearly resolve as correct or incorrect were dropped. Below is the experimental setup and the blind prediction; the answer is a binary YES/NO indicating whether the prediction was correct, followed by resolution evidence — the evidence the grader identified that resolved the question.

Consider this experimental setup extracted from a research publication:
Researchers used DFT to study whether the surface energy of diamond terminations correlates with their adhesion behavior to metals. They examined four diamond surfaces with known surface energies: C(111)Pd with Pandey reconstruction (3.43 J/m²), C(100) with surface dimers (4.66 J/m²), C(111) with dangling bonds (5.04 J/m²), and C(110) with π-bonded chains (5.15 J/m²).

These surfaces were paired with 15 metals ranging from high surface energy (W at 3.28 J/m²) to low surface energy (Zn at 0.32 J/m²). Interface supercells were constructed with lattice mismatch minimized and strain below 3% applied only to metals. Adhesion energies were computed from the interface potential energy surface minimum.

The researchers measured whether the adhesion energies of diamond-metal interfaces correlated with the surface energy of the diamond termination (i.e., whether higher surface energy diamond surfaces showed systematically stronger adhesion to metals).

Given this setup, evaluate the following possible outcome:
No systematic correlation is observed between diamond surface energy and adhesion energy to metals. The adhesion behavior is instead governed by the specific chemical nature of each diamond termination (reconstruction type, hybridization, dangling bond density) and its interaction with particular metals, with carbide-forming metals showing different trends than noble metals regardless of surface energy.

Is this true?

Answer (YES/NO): NO